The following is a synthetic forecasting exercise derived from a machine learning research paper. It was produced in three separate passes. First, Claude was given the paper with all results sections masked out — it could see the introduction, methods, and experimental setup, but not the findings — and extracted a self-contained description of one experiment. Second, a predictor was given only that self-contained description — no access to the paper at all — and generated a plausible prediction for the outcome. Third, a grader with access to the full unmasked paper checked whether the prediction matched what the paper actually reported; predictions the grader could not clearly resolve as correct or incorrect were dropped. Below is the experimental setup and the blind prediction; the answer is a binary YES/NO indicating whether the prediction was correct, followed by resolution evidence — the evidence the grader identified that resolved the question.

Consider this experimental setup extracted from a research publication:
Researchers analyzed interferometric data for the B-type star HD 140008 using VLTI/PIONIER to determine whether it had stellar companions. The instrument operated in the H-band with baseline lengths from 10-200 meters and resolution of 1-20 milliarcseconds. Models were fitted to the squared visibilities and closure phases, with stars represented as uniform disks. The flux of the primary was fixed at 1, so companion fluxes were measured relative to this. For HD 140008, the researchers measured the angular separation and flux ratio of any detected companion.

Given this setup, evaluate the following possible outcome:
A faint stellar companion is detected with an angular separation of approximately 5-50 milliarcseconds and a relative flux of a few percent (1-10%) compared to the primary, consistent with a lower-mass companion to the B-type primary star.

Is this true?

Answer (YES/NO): NO